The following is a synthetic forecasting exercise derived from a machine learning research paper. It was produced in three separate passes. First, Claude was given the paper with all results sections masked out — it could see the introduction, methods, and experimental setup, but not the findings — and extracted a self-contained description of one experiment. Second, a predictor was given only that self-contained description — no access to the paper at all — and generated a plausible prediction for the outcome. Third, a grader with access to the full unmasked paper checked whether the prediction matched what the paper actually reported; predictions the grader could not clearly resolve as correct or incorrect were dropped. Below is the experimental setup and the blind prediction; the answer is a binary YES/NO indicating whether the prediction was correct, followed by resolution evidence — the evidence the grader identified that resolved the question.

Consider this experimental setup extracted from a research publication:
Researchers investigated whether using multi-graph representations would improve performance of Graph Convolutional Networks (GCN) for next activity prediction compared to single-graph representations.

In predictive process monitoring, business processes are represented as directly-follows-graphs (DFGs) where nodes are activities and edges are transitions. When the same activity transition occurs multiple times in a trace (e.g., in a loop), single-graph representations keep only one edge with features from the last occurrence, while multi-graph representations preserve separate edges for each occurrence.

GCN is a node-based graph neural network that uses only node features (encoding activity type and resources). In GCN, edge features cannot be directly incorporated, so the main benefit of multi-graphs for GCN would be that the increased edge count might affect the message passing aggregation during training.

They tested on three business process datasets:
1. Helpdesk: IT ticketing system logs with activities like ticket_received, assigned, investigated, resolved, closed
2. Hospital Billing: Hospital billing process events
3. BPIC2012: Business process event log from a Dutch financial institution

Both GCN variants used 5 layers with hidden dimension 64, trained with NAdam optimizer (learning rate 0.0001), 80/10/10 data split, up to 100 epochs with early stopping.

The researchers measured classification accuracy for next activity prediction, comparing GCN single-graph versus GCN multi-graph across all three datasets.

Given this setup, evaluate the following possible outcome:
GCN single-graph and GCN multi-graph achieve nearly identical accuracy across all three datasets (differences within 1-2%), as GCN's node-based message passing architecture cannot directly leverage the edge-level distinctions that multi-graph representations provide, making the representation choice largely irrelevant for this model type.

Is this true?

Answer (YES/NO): YES